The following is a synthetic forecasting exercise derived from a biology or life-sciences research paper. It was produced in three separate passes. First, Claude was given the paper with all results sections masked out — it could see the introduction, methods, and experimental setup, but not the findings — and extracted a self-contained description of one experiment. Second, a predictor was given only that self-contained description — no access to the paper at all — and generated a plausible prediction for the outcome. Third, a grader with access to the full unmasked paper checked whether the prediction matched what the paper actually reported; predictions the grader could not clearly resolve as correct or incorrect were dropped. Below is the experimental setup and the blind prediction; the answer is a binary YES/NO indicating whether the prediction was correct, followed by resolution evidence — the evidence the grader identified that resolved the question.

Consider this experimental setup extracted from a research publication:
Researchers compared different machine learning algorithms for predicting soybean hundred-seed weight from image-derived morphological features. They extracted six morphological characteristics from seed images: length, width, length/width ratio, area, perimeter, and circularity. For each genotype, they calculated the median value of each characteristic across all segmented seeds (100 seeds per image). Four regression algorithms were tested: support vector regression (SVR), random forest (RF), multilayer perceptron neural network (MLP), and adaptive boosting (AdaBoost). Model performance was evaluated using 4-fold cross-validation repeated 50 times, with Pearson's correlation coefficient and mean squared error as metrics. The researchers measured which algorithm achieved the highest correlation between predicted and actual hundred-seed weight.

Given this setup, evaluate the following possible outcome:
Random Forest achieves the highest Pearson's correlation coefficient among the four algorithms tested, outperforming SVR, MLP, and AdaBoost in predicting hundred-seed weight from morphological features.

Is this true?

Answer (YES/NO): NO